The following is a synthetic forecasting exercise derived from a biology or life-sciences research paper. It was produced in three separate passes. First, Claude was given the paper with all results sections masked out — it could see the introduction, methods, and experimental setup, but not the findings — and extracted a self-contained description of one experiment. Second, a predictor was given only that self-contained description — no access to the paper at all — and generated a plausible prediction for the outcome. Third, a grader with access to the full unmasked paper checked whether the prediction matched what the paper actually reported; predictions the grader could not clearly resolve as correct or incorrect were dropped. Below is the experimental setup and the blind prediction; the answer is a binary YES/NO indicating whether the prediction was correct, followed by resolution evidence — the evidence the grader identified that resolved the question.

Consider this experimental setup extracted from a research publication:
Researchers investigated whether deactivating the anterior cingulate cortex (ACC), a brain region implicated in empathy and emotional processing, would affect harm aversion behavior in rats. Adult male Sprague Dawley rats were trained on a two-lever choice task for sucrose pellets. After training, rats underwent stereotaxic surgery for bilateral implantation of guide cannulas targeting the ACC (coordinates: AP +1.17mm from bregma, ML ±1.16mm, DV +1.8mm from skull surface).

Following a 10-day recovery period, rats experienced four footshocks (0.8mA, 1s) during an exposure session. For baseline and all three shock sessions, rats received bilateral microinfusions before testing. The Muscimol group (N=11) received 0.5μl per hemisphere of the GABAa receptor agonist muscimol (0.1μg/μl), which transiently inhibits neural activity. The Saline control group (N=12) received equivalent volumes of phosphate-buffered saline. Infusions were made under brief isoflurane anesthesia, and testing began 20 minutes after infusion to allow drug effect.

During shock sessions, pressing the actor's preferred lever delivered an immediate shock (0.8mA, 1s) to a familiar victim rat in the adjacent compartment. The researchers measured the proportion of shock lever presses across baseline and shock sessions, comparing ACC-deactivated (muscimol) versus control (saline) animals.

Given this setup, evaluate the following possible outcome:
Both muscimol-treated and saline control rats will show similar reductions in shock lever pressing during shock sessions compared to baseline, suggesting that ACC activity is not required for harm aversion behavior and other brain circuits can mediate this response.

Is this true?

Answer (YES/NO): NO